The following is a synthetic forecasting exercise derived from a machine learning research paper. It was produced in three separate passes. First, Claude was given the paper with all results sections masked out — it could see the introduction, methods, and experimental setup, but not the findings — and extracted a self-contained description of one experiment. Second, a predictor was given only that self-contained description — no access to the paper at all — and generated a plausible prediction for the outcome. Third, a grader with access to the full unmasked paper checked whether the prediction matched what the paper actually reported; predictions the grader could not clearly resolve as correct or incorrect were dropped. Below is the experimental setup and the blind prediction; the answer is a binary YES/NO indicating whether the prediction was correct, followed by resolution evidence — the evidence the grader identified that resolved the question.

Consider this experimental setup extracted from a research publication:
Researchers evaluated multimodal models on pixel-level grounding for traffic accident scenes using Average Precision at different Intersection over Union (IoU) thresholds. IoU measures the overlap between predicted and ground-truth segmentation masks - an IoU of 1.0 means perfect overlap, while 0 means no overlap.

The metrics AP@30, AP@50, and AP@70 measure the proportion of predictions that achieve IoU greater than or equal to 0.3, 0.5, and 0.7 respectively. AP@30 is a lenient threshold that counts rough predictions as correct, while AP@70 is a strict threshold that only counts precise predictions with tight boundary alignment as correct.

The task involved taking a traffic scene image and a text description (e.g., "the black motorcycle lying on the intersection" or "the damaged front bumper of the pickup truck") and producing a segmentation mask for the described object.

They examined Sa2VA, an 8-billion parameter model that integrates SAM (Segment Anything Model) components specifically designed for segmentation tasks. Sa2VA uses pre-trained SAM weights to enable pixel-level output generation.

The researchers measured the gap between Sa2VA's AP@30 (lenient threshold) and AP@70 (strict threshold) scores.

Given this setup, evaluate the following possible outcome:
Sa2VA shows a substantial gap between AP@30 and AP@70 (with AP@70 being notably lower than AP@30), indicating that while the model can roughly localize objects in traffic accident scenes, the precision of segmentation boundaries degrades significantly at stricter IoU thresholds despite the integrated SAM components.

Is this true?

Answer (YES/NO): YES